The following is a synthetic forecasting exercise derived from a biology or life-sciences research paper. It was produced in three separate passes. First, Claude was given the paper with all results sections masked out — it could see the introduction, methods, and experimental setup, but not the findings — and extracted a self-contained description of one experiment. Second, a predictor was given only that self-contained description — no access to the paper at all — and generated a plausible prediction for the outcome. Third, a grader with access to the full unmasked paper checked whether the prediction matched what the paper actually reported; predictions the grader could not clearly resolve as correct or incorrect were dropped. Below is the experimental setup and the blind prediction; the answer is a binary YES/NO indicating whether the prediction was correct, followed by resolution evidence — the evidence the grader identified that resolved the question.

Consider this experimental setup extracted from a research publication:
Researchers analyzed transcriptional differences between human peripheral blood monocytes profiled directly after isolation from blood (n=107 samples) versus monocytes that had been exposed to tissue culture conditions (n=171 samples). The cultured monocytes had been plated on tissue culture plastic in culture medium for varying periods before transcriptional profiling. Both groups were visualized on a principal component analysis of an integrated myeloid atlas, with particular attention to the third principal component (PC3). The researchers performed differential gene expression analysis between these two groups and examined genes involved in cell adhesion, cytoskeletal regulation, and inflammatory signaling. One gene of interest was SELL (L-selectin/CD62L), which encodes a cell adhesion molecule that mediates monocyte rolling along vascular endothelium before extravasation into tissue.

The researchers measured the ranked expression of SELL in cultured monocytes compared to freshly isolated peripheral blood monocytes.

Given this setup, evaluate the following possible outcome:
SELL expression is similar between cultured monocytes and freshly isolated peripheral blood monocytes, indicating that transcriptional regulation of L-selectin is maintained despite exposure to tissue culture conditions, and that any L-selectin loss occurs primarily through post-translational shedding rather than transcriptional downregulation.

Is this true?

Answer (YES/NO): NO